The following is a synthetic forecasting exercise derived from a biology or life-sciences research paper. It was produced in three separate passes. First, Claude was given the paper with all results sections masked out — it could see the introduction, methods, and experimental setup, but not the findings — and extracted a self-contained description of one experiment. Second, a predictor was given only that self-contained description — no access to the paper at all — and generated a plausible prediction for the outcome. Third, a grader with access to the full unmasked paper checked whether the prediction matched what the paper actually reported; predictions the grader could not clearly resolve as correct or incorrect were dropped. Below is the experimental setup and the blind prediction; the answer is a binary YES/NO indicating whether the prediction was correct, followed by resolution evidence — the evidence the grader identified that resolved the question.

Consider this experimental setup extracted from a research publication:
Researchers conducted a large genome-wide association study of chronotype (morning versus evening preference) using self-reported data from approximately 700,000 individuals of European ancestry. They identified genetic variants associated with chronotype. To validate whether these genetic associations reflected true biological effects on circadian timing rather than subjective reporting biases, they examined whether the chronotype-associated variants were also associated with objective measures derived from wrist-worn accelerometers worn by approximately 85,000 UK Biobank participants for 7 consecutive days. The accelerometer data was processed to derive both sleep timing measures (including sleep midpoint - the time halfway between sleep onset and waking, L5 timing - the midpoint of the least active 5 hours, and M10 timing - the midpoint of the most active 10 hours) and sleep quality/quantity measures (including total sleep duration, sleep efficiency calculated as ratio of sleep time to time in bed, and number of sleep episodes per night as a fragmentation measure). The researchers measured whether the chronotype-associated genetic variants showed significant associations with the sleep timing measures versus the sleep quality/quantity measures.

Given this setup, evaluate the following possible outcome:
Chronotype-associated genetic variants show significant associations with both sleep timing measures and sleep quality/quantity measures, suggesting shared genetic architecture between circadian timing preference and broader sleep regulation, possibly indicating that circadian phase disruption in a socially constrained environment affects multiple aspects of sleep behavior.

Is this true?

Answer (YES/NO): NO